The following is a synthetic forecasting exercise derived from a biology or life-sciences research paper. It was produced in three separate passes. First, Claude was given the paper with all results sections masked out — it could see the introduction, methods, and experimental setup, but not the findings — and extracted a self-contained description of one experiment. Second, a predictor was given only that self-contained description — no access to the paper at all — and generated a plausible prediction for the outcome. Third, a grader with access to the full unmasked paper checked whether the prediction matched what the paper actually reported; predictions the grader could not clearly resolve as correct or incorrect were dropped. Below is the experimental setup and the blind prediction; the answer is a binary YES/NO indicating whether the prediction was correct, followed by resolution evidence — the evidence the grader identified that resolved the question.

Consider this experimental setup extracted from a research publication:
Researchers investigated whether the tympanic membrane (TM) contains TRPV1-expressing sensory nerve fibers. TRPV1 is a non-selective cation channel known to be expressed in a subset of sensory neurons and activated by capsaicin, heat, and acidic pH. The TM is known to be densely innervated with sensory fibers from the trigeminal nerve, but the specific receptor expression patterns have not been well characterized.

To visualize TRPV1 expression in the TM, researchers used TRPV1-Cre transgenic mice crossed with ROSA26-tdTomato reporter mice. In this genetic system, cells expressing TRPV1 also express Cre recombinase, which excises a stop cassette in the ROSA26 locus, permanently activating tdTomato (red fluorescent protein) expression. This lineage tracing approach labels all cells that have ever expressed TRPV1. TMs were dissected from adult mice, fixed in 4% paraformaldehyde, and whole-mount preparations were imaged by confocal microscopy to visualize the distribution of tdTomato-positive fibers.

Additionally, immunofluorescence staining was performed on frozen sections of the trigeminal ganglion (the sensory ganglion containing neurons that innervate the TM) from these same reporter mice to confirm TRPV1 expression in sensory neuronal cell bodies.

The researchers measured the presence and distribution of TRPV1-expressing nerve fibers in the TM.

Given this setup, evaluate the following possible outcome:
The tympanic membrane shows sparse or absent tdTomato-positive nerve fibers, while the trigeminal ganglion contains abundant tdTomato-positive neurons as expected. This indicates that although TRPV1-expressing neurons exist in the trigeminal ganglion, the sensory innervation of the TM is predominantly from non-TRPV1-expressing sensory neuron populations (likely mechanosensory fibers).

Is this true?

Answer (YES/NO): NO